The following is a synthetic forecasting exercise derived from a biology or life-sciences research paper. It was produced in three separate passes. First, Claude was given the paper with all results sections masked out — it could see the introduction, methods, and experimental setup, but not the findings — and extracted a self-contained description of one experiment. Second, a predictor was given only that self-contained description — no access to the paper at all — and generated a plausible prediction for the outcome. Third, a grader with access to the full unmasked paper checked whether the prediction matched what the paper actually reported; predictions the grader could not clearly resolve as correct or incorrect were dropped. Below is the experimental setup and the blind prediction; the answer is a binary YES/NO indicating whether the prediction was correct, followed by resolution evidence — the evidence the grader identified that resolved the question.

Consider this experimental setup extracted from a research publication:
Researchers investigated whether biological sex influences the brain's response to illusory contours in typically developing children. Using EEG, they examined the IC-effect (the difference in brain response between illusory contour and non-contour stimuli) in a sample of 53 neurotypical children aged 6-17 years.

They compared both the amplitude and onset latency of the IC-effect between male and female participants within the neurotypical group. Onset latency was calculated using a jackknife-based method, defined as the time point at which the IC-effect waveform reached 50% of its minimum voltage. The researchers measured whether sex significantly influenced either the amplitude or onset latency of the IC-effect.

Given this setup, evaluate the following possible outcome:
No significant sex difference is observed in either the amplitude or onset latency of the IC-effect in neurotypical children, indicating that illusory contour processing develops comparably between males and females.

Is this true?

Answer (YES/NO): YES